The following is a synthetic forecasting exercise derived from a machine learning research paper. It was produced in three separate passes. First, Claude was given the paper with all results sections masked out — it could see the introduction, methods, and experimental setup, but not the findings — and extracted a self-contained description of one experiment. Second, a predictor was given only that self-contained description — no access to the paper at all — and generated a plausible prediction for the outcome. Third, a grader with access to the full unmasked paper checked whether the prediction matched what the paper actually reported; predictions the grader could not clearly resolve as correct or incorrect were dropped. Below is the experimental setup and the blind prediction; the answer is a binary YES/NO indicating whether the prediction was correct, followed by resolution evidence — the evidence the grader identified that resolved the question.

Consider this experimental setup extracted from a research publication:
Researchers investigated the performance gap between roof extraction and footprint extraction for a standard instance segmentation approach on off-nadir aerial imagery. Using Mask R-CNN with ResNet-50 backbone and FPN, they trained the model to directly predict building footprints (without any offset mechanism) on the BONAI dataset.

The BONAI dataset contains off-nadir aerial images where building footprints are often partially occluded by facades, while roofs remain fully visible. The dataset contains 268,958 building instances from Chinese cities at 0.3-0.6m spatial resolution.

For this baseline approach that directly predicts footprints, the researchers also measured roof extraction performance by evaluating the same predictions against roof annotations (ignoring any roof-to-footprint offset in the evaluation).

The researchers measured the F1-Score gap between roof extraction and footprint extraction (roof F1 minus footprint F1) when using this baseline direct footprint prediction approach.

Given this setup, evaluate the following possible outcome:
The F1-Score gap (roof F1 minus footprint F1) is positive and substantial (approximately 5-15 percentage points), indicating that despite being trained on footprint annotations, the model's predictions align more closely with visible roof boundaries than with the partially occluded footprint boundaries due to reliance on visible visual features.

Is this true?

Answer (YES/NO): YES